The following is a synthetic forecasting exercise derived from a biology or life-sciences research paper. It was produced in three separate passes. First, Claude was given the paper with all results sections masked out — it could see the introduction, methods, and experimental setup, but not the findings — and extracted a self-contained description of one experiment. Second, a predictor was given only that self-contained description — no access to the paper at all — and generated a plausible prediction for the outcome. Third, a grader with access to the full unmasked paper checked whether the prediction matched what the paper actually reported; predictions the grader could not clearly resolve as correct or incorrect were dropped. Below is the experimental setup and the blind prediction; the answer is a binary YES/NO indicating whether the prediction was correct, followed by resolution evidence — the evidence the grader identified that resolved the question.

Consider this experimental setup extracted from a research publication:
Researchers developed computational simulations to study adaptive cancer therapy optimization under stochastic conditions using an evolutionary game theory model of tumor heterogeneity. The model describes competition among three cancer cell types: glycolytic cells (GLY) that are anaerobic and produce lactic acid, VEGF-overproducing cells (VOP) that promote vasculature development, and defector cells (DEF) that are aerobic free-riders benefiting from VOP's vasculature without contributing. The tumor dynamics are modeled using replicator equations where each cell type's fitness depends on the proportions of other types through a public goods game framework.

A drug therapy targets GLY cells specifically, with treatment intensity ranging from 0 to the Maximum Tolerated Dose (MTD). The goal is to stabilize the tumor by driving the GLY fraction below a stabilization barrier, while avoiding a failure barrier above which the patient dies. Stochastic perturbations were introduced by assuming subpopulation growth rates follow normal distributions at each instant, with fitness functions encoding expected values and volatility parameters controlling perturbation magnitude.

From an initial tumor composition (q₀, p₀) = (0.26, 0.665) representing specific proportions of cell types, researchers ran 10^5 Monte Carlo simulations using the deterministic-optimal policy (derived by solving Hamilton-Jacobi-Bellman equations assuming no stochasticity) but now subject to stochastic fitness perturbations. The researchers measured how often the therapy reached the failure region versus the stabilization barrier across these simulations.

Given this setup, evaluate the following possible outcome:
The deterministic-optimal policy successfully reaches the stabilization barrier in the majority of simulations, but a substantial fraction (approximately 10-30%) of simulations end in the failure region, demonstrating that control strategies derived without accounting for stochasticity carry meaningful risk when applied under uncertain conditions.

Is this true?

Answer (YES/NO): NO